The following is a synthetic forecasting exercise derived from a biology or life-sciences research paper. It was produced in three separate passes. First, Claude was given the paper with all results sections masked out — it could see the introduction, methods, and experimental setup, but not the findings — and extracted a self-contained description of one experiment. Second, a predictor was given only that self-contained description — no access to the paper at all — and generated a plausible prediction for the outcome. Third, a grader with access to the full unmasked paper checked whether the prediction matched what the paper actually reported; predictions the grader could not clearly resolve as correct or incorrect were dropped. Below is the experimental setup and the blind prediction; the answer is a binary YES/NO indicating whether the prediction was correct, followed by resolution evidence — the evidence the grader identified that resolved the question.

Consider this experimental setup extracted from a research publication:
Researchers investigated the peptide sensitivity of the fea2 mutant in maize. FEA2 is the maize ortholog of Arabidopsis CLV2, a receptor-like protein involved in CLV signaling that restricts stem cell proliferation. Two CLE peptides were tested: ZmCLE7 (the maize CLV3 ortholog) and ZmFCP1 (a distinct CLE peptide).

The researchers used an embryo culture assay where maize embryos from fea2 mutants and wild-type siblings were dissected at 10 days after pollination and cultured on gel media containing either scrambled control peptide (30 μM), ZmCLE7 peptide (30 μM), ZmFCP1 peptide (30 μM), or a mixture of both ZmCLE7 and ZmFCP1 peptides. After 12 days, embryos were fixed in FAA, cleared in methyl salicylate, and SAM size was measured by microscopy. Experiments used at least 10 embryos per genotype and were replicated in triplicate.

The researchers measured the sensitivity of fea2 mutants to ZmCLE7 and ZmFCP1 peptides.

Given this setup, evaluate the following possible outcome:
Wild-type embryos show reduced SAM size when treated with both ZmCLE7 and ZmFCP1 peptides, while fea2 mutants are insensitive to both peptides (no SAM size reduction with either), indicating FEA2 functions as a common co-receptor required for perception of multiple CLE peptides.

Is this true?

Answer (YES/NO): YES